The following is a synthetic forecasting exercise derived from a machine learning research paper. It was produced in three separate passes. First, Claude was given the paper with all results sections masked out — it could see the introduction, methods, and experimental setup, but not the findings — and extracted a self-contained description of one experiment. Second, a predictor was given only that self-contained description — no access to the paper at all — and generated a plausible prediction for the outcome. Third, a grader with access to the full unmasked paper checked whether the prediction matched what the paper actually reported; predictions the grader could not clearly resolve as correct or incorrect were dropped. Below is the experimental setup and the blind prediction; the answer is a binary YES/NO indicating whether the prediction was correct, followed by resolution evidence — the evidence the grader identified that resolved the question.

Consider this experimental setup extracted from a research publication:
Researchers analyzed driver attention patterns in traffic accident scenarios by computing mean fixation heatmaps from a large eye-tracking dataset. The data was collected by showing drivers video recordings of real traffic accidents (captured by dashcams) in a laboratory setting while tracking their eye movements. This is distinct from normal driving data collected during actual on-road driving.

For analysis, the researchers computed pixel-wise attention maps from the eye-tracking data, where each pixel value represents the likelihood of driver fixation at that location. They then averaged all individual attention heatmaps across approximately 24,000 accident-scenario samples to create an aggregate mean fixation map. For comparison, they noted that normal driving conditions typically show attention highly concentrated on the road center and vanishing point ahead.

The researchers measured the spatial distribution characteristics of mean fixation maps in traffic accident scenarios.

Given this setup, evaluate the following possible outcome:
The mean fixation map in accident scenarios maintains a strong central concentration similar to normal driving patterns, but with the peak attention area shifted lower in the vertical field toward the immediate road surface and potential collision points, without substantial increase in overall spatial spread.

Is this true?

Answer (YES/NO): NO